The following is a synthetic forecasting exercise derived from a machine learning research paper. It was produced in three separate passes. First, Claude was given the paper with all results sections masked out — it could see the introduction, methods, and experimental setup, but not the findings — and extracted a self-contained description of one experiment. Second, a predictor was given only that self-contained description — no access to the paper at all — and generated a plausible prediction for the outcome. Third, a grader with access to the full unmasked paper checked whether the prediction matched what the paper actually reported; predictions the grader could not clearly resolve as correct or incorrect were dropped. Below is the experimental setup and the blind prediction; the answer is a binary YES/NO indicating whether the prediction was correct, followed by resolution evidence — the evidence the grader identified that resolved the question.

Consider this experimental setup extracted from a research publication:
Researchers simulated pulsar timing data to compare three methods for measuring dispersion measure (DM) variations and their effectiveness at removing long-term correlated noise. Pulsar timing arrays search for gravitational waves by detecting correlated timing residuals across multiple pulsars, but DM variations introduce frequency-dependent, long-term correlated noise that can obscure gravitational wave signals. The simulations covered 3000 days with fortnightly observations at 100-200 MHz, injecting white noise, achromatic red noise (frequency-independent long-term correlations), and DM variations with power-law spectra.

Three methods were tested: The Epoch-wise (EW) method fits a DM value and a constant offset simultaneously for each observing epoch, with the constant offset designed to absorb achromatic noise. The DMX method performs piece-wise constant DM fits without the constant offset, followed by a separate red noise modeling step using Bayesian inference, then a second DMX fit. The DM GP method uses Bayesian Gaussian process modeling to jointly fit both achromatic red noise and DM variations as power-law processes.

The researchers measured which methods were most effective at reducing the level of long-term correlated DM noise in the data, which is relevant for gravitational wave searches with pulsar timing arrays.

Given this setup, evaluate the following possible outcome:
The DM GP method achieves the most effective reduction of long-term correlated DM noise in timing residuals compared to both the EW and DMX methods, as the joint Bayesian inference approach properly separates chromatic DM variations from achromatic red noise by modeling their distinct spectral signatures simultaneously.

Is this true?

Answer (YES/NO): NO